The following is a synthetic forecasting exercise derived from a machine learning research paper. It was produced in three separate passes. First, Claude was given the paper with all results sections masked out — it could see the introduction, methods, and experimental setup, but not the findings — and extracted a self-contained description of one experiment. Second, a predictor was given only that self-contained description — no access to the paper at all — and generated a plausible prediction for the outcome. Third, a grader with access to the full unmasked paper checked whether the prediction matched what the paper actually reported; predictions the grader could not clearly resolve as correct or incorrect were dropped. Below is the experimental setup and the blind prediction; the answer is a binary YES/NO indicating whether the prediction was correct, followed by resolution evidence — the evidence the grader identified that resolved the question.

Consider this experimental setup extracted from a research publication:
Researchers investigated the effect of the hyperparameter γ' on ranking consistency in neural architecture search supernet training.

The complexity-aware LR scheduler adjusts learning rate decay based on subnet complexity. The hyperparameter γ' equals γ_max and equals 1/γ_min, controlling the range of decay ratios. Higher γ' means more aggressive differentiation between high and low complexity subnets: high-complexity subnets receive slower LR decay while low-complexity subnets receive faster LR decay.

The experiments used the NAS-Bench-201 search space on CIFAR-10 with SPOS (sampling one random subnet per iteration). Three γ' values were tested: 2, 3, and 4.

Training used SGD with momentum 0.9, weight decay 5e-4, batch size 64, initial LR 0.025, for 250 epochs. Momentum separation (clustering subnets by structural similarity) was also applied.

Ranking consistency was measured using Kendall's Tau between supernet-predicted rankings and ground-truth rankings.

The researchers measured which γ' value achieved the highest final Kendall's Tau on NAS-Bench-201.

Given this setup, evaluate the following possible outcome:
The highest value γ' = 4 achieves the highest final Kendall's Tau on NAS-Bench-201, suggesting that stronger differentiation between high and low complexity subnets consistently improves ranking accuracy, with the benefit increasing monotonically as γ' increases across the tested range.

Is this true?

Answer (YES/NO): YES